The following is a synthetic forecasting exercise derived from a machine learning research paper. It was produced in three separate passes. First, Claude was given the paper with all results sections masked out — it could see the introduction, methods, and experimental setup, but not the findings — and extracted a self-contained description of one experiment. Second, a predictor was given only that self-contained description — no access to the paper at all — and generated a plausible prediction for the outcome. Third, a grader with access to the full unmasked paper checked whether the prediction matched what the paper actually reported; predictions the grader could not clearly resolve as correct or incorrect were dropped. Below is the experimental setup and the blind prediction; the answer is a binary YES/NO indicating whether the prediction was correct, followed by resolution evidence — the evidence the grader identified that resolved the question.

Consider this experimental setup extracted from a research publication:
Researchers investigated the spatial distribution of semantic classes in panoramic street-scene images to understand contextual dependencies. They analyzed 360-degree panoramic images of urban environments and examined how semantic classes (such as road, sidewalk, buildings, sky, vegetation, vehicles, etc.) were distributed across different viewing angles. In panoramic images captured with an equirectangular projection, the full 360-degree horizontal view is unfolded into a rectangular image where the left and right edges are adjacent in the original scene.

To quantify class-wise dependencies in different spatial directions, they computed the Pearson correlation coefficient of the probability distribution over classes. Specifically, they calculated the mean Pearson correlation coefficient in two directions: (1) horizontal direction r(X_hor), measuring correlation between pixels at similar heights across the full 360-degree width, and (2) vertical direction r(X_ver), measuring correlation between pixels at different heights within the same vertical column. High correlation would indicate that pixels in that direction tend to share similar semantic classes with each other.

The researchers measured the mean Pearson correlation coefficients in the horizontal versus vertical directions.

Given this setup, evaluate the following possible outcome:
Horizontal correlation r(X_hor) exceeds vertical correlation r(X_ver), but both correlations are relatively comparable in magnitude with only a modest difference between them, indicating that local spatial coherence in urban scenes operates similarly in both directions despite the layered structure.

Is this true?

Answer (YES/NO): NO